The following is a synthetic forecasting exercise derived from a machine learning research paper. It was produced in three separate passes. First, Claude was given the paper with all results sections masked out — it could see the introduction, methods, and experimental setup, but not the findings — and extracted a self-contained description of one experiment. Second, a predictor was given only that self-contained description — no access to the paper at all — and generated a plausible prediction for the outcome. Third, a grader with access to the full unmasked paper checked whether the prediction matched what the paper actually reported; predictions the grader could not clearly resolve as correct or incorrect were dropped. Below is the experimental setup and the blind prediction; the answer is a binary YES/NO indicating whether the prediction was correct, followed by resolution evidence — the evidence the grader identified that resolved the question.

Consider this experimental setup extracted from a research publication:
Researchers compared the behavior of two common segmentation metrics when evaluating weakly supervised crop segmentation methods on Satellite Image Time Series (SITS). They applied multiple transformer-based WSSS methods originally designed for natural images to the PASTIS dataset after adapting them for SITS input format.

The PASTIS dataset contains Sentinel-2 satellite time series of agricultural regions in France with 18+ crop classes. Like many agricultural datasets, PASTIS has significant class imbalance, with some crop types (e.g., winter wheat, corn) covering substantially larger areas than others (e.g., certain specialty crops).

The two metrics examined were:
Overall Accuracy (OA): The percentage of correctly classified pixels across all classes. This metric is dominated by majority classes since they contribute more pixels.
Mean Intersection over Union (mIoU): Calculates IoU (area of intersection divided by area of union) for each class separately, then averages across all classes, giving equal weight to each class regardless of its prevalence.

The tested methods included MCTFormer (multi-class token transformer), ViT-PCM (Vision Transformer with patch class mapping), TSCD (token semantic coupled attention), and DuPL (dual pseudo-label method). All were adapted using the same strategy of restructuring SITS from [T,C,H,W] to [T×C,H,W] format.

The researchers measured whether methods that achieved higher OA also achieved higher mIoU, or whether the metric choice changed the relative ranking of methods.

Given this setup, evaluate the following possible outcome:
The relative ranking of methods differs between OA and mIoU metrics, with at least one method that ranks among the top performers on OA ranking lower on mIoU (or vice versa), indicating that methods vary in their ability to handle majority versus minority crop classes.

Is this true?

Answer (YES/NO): NO